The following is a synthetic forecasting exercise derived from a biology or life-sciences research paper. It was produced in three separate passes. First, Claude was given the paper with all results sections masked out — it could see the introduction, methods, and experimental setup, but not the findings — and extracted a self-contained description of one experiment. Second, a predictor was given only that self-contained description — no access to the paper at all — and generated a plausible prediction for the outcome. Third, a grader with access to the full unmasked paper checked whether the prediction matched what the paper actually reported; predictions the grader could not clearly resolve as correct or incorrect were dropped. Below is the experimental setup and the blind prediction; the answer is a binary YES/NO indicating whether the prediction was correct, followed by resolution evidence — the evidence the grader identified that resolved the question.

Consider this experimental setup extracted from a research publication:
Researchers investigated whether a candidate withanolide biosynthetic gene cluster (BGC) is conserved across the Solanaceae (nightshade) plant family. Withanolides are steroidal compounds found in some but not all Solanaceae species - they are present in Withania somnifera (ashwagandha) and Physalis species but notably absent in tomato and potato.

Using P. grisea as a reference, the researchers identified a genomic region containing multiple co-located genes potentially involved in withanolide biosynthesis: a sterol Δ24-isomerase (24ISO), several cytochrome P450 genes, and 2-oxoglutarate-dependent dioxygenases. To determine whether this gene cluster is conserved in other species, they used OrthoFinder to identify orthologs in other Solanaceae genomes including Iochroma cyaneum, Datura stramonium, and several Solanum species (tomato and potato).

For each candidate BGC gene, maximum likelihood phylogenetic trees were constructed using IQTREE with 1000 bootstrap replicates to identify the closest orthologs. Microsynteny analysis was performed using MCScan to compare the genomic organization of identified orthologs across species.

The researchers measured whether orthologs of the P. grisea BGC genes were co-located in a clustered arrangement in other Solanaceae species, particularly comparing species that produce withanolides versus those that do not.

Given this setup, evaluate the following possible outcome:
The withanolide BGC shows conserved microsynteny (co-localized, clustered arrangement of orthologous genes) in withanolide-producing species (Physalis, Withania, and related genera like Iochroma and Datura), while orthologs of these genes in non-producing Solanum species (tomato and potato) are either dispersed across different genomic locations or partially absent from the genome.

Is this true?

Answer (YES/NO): YES